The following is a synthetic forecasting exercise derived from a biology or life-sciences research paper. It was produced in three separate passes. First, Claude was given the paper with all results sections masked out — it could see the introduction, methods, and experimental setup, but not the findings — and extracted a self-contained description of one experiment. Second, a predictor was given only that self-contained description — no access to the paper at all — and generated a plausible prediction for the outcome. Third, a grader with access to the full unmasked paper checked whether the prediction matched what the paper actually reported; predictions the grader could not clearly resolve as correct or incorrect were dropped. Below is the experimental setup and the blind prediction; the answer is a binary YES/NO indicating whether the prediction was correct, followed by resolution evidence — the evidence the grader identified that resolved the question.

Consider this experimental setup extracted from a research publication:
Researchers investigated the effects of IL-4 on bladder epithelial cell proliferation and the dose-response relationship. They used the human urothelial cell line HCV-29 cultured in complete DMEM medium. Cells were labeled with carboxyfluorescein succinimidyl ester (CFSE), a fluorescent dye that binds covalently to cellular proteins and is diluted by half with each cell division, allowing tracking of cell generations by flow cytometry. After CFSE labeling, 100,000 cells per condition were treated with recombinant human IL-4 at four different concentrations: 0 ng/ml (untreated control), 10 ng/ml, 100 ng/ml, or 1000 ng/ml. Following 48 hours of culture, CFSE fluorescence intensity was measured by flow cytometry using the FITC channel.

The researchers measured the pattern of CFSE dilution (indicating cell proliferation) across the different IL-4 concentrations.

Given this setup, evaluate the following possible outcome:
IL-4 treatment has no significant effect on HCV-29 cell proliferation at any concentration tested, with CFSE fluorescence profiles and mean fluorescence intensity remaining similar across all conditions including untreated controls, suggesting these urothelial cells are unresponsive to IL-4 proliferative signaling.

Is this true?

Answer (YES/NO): NO